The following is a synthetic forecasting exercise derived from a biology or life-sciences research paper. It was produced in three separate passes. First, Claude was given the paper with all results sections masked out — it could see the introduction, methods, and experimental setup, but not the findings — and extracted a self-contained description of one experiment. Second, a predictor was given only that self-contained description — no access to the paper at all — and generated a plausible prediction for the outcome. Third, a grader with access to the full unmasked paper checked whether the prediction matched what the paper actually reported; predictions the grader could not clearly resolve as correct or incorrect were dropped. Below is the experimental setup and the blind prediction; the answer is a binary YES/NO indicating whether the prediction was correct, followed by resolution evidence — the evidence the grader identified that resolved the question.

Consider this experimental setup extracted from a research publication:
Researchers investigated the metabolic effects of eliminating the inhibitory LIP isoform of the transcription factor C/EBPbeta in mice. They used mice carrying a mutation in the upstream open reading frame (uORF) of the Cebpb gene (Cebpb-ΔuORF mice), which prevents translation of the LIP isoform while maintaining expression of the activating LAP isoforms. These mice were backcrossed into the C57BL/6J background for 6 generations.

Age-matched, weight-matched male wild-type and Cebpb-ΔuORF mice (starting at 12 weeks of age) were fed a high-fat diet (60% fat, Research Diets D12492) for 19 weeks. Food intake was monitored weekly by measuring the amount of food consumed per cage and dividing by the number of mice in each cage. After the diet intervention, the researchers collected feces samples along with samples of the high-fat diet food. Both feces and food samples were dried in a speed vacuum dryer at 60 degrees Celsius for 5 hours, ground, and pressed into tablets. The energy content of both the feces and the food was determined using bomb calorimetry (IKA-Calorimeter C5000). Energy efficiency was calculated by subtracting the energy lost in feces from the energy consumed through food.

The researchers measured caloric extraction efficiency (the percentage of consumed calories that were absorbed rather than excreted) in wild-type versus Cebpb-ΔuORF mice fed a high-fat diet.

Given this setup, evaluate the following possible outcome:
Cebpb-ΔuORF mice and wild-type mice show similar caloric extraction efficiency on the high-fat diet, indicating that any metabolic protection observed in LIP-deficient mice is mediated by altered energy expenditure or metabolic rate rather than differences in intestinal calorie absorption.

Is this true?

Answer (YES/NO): YES